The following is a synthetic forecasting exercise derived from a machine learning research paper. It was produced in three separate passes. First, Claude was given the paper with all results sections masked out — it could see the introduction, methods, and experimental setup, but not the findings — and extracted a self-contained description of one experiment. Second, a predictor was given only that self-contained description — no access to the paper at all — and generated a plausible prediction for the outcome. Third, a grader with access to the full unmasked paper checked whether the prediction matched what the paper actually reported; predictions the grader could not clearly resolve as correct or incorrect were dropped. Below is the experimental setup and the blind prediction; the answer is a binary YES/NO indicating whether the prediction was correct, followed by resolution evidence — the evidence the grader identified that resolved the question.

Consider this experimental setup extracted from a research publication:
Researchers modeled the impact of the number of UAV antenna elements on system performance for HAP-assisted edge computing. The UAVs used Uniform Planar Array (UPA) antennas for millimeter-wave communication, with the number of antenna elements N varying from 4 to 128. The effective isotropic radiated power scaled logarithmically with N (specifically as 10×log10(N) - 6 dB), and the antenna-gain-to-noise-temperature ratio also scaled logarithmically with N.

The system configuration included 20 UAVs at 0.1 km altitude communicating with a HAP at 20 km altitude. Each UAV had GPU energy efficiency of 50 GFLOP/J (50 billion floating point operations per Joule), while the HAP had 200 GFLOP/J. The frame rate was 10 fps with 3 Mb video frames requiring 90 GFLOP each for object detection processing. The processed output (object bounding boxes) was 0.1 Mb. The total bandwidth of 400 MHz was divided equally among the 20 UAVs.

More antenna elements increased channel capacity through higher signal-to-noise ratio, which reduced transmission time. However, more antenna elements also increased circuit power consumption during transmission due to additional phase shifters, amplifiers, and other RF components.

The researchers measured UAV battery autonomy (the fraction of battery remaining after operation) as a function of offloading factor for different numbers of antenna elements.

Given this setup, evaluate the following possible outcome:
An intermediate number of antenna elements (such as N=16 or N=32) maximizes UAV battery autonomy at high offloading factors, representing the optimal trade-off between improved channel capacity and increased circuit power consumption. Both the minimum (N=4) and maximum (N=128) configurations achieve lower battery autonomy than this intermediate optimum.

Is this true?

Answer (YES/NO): NO